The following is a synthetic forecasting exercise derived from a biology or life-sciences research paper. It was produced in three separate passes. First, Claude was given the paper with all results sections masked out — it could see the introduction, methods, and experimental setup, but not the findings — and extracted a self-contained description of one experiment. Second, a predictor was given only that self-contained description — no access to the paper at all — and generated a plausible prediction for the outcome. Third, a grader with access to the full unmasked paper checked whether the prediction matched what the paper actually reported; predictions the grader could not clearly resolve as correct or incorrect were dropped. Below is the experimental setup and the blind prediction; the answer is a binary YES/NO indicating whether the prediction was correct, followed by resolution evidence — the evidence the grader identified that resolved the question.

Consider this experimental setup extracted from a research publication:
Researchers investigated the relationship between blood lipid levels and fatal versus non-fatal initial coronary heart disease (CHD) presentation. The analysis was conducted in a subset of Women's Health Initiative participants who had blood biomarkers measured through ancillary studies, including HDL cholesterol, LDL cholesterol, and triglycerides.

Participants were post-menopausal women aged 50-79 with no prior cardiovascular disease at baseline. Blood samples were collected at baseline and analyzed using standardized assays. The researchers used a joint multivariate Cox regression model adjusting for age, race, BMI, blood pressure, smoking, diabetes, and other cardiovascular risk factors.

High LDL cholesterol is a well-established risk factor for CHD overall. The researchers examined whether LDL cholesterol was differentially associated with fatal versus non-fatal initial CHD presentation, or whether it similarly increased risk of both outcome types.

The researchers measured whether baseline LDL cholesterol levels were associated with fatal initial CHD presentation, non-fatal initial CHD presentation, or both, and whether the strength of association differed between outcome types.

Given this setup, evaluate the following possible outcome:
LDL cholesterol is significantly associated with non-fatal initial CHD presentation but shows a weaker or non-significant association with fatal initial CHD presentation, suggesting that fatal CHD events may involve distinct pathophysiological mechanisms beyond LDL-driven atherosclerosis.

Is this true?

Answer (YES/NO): NO